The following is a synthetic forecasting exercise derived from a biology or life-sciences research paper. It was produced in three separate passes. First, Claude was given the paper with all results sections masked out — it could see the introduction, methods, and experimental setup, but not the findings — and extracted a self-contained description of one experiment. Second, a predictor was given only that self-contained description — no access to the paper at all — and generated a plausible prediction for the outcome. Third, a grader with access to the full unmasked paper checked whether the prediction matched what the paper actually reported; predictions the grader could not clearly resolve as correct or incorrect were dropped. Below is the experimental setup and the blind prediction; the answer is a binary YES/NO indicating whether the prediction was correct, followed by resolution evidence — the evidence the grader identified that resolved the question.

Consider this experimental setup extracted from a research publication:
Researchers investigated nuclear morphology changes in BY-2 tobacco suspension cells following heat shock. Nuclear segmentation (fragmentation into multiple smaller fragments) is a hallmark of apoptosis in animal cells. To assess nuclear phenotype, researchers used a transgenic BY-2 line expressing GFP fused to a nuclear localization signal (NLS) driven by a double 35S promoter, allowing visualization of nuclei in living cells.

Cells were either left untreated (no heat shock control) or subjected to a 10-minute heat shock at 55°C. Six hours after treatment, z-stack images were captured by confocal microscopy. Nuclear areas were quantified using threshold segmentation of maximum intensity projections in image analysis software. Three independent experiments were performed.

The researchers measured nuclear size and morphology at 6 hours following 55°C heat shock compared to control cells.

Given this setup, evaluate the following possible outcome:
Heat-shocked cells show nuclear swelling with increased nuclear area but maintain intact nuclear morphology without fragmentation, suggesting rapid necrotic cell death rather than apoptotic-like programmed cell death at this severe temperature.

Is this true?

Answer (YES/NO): NO